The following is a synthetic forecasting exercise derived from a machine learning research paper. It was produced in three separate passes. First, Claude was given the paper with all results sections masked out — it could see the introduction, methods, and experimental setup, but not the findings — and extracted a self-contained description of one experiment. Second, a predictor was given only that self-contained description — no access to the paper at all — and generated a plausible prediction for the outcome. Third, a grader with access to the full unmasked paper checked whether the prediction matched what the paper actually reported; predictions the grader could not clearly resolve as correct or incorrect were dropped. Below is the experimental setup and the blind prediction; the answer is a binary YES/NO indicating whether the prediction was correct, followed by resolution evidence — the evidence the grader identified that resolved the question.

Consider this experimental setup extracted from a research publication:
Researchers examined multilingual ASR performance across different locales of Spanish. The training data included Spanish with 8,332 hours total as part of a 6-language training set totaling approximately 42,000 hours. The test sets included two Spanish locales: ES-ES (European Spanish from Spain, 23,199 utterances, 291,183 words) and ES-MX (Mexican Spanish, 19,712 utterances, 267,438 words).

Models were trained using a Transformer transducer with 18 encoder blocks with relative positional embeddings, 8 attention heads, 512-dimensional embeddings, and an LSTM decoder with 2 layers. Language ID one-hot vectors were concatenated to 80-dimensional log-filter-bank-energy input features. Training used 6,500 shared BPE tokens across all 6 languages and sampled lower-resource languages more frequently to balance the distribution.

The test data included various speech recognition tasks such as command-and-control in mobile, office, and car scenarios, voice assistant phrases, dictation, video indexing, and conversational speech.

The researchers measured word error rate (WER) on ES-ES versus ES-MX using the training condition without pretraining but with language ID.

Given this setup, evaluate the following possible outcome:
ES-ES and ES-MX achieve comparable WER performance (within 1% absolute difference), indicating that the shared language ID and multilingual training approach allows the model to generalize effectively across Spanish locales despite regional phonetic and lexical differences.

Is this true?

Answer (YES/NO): NO